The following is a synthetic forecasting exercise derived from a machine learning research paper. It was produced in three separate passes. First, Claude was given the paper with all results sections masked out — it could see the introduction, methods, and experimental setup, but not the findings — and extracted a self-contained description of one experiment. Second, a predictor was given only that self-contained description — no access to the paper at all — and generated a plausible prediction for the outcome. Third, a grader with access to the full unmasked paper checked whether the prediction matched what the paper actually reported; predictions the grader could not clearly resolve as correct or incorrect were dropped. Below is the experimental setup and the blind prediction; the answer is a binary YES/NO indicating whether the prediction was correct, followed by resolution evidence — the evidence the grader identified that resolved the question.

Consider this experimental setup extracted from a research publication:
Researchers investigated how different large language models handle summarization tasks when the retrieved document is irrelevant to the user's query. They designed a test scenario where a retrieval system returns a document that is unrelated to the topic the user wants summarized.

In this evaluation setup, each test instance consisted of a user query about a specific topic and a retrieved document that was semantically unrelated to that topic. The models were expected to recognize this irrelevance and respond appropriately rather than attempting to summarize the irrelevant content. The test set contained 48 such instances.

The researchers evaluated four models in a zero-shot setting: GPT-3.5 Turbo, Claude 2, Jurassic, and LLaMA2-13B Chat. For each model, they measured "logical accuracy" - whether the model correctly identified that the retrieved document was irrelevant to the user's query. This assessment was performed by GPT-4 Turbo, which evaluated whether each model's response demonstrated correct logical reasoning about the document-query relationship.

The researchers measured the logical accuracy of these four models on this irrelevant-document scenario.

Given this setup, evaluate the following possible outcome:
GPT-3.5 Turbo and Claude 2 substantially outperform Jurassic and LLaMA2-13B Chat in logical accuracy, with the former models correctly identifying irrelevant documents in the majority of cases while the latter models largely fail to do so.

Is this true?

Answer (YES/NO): NO